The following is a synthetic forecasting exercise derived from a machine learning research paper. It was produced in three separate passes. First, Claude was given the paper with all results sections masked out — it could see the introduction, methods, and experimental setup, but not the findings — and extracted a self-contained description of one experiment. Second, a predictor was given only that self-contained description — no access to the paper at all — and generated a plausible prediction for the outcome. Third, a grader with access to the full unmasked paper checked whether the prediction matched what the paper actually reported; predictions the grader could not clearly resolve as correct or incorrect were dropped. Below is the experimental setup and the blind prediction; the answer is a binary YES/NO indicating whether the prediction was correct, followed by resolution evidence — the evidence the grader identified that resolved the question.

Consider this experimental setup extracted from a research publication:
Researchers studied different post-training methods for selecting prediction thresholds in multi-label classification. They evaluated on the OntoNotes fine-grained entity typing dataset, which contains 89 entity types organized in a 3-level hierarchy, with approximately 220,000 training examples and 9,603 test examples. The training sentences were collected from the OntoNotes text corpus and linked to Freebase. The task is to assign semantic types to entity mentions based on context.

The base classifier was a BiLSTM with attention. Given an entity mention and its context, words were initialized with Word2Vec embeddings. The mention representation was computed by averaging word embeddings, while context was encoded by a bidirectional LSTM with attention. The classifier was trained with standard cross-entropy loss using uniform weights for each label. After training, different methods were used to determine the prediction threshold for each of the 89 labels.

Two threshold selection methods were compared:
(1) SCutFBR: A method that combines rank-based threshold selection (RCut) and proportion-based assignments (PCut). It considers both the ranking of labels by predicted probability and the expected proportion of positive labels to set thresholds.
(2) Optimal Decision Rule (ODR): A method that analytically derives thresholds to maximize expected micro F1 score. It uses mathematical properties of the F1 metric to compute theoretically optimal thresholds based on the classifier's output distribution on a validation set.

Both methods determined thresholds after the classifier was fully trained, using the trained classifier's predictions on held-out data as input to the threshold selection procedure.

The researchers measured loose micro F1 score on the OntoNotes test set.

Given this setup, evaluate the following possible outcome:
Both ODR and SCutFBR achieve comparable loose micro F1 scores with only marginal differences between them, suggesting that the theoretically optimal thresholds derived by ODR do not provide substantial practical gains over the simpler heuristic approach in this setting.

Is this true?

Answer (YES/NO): YES